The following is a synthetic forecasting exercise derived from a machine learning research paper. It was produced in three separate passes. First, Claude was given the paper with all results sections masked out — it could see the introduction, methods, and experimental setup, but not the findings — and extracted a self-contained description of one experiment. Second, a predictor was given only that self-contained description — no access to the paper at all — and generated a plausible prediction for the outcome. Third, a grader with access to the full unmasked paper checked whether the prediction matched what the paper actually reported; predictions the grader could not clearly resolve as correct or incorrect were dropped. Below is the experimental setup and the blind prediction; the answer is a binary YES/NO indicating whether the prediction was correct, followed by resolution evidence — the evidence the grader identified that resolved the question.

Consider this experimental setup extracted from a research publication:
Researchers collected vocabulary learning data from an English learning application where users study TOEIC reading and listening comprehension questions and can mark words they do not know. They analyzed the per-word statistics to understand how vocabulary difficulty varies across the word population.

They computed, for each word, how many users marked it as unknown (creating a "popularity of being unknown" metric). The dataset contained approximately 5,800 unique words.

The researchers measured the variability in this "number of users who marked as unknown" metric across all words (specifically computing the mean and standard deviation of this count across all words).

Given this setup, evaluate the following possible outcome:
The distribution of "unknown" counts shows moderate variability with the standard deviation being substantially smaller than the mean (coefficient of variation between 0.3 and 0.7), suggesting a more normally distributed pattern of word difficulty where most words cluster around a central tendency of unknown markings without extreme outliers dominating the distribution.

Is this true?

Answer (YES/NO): NO